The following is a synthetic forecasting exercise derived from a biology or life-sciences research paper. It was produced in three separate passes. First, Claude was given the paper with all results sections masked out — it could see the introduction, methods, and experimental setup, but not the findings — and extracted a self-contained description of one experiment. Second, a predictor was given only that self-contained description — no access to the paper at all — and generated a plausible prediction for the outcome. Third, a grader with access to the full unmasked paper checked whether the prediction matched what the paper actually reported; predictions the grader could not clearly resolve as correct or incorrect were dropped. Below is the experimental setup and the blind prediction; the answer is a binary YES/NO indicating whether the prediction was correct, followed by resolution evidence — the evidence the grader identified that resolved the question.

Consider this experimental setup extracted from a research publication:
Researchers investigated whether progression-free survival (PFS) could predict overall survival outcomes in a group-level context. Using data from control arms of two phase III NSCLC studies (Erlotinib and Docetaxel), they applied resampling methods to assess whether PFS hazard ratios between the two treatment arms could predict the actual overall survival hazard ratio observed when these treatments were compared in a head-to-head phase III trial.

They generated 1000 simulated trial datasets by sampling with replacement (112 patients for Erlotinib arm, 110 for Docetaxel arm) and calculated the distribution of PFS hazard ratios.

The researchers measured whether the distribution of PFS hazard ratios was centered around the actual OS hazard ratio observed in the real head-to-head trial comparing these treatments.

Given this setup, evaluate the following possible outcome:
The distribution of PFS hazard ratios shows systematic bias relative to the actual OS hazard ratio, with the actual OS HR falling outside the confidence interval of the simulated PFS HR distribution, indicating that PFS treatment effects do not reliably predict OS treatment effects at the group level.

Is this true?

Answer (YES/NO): NO